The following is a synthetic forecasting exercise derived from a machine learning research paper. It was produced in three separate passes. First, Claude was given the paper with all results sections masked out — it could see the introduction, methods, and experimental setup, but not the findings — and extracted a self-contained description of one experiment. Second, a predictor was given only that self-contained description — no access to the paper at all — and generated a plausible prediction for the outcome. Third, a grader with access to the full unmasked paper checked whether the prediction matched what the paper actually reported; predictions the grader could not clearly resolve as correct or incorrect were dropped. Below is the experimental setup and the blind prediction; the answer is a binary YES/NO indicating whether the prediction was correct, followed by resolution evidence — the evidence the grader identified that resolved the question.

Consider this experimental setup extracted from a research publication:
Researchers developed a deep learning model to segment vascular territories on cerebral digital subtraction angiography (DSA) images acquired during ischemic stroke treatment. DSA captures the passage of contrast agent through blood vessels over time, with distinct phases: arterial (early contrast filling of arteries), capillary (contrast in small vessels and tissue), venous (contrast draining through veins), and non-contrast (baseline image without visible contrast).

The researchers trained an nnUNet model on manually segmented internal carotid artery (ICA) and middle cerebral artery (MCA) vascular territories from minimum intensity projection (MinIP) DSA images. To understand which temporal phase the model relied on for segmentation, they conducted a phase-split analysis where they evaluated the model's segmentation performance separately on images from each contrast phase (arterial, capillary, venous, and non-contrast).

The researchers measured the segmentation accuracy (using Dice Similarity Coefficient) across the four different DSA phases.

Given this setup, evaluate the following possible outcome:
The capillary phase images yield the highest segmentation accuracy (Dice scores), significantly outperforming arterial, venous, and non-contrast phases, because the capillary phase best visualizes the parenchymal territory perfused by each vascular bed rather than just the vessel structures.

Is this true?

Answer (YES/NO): NO